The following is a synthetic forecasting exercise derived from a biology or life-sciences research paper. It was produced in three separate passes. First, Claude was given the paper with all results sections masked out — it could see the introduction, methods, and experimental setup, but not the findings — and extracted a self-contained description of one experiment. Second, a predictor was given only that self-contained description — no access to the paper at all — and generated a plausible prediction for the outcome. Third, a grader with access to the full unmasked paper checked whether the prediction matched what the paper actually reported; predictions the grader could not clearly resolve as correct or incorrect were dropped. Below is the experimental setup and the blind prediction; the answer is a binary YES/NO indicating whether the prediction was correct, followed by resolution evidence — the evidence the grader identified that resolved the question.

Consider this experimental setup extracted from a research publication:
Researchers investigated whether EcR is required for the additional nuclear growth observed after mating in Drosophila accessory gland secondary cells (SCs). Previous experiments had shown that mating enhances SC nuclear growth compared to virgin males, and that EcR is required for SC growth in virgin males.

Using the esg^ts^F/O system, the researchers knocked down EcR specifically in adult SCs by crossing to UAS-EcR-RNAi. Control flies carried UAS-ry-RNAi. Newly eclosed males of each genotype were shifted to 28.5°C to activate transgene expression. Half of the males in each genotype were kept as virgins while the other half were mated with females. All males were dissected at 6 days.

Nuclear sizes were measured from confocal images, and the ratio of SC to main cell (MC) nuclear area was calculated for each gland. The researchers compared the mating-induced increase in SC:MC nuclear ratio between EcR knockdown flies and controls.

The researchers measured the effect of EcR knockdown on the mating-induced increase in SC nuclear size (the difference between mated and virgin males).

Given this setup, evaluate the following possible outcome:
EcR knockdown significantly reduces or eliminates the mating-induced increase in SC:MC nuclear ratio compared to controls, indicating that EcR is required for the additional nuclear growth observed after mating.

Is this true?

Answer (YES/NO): YES